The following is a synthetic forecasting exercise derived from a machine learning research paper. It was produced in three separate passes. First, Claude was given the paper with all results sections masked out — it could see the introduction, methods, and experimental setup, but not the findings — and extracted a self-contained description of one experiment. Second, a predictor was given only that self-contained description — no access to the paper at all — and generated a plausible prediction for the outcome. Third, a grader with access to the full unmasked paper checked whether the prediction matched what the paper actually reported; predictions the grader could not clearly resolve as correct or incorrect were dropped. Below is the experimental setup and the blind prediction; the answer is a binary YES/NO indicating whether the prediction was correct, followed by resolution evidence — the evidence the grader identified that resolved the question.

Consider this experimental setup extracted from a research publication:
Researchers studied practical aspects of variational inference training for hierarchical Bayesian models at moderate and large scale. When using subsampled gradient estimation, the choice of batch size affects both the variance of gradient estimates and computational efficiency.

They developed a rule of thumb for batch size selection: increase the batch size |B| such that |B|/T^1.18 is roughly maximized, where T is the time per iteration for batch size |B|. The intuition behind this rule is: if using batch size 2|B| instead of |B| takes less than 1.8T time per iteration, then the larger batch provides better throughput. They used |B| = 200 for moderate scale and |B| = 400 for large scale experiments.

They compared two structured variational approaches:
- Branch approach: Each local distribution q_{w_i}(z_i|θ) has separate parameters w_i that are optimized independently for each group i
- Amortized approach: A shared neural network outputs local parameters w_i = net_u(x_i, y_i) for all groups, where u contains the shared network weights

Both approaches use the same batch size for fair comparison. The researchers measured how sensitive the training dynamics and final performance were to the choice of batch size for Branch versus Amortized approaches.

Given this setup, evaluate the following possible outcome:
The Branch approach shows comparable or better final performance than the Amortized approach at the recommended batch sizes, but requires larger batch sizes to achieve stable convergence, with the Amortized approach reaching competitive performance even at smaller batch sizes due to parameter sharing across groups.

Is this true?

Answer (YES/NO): NO